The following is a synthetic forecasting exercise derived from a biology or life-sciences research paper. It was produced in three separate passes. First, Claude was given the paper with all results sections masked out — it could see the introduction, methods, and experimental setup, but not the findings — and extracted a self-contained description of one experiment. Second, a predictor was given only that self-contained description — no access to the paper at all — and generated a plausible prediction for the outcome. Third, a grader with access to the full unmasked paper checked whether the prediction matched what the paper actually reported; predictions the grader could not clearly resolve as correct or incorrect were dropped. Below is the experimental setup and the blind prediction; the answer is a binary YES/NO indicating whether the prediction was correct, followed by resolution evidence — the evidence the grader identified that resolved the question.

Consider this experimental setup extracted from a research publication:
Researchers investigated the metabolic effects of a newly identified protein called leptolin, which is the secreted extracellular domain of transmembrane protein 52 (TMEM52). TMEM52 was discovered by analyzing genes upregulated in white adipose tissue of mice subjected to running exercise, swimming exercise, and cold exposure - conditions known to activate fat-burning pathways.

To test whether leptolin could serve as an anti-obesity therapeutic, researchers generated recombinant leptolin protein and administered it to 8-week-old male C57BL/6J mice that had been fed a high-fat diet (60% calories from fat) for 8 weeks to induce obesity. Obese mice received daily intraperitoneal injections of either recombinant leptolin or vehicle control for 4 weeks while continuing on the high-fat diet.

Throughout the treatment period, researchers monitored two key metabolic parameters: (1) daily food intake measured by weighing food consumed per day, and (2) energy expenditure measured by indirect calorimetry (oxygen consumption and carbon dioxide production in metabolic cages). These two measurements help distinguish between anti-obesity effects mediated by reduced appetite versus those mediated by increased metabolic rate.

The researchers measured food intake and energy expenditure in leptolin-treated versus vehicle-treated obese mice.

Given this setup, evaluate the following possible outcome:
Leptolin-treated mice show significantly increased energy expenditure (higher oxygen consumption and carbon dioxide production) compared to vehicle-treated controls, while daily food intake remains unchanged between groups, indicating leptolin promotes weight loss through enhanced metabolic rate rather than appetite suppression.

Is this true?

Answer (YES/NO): YES